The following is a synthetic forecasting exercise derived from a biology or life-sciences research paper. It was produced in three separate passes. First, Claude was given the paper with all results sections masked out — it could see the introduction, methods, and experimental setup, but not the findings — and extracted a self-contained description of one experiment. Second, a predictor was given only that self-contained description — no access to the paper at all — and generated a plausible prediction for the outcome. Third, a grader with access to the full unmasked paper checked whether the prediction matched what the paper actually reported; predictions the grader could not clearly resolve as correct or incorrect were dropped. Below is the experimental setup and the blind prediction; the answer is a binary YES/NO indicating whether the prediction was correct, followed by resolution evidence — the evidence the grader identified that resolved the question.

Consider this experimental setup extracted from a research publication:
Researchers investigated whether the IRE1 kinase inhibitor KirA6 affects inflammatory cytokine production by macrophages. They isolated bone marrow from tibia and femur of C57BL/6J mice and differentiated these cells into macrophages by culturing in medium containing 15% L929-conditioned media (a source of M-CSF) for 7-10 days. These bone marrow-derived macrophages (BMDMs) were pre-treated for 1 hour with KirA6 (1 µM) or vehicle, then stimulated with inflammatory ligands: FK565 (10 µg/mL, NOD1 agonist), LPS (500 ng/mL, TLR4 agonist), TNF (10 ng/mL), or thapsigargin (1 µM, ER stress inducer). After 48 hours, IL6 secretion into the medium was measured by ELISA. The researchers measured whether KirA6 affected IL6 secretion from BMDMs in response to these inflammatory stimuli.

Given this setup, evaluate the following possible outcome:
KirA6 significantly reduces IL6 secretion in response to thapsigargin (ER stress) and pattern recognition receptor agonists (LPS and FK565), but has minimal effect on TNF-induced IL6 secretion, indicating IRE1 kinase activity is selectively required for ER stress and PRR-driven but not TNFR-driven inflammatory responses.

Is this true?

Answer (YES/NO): NO